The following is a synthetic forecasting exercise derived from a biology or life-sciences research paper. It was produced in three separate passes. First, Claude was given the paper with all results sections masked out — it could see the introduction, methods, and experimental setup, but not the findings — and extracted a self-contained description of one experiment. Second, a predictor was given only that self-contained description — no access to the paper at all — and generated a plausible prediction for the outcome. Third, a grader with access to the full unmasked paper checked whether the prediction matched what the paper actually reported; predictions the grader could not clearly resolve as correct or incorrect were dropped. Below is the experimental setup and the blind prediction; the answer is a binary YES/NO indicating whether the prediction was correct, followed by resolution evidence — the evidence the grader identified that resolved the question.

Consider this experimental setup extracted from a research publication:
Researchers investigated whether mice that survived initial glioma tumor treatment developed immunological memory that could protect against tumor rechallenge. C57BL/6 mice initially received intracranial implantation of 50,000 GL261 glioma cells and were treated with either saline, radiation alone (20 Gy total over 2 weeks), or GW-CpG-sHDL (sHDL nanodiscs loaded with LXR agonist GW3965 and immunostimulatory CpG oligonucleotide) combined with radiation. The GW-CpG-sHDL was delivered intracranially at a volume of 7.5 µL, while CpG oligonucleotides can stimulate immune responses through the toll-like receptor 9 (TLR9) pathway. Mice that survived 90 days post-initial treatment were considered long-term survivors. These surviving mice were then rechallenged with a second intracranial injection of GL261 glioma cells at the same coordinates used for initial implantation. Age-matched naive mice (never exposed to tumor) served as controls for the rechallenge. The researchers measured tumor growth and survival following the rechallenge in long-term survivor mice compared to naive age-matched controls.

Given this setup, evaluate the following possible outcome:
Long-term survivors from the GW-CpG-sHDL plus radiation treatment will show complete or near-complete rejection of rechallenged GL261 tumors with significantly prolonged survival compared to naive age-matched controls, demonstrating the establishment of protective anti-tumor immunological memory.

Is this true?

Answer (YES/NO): YES